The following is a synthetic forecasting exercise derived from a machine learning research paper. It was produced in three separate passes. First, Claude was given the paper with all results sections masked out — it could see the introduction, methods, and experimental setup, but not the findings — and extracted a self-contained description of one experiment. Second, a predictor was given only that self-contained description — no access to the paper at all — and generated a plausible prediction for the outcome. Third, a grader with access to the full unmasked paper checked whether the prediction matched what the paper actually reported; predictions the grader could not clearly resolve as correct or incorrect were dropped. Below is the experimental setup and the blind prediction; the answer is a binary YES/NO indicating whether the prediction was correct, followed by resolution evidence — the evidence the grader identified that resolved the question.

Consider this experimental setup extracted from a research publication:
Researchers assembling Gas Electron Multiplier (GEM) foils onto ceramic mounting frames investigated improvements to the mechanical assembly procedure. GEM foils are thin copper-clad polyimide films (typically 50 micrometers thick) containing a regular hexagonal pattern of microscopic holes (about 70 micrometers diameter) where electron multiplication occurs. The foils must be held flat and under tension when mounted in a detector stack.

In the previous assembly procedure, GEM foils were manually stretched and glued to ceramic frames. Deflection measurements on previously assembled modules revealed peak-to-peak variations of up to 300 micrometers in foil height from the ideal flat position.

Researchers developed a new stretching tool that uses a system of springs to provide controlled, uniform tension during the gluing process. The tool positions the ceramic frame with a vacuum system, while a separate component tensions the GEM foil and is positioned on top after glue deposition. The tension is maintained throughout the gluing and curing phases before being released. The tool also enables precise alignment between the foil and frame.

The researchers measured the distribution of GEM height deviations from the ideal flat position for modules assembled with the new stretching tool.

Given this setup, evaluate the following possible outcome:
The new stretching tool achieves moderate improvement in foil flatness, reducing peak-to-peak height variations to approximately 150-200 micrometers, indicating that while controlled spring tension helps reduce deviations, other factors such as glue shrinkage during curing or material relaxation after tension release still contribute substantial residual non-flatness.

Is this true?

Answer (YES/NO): NO